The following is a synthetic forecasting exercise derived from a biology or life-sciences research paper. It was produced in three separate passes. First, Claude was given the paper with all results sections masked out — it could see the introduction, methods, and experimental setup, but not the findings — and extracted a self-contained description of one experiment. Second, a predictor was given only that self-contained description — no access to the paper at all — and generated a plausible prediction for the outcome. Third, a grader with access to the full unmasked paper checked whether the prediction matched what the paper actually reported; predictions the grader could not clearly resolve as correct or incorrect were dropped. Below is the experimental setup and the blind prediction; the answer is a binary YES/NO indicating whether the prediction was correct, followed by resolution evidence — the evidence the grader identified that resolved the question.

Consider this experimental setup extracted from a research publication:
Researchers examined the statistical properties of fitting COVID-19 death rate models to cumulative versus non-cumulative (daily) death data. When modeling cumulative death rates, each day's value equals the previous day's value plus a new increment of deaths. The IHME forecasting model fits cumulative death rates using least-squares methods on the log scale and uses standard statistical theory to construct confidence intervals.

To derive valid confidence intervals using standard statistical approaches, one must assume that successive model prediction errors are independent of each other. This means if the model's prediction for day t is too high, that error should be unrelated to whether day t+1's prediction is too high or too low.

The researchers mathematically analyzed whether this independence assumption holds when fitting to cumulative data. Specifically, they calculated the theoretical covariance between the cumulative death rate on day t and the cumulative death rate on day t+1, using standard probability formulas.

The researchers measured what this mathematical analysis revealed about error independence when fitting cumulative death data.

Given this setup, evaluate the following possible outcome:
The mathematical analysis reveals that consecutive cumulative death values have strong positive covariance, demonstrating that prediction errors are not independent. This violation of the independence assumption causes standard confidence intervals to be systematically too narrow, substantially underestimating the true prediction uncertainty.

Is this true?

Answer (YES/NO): YES